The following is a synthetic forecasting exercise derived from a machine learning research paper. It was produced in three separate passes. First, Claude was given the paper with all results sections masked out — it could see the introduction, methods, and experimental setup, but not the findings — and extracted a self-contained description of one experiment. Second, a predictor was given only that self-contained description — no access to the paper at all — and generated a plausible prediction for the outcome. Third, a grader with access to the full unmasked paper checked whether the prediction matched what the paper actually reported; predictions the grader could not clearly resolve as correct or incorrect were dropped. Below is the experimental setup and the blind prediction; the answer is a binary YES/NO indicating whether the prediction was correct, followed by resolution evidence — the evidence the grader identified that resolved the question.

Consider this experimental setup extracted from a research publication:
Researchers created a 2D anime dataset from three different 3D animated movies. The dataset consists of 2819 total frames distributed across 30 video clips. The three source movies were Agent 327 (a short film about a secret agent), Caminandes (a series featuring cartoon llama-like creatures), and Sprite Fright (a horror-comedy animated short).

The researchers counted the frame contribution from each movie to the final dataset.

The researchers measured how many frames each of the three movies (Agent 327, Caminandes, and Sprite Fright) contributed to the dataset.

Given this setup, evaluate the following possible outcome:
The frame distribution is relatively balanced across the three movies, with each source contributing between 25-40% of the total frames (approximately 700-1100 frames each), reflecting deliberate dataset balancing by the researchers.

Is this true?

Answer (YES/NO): NO